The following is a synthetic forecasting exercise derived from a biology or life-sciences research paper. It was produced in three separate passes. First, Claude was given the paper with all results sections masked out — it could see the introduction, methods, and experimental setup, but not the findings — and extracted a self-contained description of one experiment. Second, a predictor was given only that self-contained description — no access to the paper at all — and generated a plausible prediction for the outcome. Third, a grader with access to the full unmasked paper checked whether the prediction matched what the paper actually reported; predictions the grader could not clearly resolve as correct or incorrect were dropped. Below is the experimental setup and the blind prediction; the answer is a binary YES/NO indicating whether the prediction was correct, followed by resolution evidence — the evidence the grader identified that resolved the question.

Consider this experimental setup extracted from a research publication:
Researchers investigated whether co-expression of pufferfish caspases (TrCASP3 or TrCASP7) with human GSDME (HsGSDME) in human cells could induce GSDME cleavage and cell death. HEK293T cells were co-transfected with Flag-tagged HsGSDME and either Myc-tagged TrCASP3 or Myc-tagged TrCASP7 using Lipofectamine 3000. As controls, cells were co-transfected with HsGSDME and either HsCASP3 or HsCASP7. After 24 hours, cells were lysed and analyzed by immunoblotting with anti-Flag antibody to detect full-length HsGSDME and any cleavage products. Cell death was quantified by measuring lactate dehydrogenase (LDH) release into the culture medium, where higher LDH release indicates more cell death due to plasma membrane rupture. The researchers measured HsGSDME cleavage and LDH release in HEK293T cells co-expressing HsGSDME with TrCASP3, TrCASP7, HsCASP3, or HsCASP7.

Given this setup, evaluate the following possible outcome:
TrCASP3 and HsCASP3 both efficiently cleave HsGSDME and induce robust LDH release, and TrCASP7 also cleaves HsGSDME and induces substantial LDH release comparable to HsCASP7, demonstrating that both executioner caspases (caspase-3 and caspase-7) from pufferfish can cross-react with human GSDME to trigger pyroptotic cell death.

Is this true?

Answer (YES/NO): NO